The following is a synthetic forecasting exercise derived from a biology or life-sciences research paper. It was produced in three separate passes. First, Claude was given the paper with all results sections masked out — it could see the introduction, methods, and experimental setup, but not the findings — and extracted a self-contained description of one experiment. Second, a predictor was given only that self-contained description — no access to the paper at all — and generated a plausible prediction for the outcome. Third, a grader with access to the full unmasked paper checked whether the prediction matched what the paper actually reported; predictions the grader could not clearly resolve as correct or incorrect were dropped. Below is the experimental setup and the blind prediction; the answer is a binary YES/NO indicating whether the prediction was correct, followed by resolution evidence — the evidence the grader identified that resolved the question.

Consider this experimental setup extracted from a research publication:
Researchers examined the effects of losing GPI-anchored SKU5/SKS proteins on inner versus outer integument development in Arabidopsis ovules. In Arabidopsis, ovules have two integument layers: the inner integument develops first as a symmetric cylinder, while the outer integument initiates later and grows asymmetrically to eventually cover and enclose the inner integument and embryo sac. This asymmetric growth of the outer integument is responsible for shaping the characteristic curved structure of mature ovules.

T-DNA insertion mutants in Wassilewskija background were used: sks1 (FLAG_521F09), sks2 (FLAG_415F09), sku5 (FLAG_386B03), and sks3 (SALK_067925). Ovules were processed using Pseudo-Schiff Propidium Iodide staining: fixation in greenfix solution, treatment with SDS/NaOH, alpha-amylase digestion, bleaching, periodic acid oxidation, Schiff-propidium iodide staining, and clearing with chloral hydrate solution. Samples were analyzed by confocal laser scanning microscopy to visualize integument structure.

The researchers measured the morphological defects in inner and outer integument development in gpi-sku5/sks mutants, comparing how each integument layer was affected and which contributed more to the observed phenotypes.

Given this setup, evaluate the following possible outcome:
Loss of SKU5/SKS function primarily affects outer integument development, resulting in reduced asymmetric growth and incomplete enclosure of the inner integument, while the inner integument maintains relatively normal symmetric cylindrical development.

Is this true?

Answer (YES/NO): NO